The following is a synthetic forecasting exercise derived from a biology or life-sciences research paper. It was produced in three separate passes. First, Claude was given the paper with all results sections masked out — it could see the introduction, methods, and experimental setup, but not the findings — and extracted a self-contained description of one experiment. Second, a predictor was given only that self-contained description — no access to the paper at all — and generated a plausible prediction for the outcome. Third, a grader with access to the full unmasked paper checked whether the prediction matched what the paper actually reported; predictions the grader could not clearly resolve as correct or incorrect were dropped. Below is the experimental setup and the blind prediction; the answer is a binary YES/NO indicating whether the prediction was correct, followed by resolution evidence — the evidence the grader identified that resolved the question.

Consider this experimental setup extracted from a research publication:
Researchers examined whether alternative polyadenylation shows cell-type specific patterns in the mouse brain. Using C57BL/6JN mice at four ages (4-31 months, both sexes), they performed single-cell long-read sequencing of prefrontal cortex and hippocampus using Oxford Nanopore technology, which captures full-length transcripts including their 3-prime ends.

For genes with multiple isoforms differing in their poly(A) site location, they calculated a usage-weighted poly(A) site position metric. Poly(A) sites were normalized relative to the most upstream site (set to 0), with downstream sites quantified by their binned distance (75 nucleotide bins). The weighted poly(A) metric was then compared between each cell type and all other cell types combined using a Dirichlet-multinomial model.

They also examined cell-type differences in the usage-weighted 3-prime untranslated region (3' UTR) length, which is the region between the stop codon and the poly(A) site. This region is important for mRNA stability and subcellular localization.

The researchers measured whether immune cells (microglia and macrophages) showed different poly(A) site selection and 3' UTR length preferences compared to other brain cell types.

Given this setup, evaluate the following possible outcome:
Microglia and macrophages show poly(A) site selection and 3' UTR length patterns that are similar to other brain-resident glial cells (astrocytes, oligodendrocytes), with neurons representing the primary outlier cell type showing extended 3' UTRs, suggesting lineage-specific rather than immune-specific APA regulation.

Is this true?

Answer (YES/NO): NO